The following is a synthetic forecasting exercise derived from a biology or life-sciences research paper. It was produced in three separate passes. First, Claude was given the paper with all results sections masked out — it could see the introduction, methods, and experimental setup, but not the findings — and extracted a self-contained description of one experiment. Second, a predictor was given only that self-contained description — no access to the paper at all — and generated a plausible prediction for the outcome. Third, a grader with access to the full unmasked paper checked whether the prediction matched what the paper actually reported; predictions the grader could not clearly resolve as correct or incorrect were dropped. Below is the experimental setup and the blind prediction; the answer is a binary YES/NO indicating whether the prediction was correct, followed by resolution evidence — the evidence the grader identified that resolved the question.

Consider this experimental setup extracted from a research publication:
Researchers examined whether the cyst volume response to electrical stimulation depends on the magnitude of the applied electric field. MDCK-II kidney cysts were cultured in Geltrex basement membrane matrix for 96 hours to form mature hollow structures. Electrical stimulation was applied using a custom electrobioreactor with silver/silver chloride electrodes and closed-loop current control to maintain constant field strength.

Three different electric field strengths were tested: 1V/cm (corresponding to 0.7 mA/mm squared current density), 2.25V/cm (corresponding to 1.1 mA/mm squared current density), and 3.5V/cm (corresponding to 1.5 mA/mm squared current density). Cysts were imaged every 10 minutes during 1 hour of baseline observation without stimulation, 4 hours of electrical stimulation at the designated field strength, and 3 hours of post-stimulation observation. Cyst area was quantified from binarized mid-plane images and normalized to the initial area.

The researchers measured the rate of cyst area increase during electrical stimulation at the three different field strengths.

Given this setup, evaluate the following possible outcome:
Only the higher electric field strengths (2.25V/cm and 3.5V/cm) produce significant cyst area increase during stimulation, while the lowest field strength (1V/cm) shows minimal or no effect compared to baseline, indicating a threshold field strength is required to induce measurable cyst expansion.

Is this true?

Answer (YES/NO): NO